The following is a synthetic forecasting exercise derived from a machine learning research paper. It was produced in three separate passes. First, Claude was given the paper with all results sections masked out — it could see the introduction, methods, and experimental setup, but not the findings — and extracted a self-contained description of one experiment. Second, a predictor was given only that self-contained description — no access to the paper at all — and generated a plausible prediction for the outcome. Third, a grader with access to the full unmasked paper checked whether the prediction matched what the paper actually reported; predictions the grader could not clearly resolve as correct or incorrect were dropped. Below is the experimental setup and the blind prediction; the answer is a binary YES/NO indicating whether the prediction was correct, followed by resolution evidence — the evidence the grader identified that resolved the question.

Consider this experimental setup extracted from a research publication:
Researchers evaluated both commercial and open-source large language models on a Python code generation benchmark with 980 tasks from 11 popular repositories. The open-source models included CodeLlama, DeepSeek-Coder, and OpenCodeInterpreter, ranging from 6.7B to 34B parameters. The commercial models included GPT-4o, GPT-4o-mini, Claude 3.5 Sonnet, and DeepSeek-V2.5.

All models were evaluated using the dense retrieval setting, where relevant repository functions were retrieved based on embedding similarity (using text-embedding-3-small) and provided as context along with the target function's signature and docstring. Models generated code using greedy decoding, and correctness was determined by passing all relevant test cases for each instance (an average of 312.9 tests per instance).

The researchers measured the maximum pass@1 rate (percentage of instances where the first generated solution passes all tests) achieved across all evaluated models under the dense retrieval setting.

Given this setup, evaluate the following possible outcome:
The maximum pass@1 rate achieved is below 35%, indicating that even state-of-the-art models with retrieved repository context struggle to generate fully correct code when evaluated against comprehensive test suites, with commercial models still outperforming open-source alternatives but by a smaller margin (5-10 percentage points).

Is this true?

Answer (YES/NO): YES